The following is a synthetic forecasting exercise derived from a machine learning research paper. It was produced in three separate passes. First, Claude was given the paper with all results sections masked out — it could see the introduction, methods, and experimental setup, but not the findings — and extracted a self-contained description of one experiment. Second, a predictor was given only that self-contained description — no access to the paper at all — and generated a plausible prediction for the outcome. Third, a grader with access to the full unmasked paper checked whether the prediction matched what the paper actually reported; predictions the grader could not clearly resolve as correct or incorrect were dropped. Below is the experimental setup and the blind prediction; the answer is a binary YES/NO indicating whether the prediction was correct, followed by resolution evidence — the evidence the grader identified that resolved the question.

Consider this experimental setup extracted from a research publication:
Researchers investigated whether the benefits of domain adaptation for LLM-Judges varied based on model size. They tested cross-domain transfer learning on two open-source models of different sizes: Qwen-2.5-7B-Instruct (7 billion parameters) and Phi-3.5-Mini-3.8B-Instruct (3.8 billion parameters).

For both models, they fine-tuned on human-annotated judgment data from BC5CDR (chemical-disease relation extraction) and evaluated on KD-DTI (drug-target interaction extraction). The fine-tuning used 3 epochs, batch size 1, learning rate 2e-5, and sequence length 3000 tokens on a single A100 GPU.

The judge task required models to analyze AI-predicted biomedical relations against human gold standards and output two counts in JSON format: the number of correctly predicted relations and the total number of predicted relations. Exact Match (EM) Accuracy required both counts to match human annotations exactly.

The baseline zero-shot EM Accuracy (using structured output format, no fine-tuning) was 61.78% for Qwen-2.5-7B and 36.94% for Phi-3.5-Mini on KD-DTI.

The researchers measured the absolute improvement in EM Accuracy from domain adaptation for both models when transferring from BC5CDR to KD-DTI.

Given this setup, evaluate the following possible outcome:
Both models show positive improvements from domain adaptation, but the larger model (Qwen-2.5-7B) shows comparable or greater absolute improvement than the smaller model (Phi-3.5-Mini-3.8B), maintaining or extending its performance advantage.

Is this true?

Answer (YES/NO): NO